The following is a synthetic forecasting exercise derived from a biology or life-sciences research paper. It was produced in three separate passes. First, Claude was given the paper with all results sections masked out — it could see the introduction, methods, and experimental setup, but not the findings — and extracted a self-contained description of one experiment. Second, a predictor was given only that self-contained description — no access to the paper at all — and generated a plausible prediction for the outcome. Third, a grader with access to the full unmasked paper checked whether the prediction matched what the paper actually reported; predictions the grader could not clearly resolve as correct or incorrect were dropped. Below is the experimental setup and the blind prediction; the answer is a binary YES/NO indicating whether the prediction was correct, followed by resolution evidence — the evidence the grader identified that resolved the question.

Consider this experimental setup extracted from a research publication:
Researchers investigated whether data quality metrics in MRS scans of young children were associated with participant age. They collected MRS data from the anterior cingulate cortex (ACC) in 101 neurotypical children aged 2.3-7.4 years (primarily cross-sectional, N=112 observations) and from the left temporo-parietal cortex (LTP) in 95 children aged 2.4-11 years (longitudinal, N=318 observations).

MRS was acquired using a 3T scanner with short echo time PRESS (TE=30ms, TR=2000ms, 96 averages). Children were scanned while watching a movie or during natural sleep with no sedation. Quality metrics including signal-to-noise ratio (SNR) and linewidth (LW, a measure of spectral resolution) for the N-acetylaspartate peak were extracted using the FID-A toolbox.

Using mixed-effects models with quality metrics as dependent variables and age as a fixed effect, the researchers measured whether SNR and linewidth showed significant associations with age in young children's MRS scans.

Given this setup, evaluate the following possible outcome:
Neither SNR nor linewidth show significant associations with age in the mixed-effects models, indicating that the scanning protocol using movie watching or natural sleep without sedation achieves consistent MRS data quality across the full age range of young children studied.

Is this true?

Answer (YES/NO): NO